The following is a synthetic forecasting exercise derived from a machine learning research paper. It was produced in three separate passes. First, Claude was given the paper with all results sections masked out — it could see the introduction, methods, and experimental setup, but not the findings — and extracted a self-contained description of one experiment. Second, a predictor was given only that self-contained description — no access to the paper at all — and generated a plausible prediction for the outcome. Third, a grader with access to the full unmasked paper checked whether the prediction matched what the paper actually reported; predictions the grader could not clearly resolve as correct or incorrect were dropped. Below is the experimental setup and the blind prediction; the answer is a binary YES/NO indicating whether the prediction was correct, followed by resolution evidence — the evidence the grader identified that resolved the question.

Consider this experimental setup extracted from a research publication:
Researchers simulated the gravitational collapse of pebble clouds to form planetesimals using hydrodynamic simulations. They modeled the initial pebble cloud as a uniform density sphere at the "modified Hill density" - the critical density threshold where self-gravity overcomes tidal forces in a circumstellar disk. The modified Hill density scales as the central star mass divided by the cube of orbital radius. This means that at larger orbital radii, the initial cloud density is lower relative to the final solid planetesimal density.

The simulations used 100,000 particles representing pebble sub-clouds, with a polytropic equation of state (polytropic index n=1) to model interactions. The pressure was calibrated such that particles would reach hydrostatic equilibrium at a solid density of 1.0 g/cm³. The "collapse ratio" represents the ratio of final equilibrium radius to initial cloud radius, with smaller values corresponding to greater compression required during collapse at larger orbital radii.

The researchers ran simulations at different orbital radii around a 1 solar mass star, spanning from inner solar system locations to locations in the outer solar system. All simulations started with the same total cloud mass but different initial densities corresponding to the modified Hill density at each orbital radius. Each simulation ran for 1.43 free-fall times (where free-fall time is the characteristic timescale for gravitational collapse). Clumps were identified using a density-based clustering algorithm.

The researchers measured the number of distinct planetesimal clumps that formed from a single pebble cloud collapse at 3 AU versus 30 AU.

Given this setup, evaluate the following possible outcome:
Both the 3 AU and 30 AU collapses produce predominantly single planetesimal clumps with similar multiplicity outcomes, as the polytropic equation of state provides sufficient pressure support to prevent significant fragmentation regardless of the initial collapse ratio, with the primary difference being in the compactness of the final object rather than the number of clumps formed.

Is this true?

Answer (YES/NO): NO